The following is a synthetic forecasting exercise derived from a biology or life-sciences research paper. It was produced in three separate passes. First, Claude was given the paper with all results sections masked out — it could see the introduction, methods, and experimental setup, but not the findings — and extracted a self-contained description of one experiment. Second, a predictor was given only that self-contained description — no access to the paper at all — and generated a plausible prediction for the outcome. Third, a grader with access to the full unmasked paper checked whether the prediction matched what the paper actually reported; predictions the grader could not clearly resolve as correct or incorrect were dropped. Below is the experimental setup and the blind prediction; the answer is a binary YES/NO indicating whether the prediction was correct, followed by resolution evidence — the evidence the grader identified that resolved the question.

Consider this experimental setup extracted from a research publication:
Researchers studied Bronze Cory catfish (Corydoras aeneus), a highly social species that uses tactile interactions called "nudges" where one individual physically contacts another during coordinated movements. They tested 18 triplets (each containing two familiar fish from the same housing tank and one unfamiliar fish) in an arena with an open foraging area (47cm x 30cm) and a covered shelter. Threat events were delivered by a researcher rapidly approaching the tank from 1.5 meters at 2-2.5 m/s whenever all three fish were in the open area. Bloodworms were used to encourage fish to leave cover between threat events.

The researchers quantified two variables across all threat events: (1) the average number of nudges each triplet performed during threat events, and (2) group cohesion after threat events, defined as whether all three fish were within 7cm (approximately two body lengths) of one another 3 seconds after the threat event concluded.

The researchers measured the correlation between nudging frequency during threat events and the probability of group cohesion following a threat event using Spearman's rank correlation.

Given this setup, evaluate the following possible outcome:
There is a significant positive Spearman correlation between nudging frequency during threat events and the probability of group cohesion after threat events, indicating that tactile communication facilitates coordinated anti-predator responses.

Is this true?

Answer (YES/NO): YES